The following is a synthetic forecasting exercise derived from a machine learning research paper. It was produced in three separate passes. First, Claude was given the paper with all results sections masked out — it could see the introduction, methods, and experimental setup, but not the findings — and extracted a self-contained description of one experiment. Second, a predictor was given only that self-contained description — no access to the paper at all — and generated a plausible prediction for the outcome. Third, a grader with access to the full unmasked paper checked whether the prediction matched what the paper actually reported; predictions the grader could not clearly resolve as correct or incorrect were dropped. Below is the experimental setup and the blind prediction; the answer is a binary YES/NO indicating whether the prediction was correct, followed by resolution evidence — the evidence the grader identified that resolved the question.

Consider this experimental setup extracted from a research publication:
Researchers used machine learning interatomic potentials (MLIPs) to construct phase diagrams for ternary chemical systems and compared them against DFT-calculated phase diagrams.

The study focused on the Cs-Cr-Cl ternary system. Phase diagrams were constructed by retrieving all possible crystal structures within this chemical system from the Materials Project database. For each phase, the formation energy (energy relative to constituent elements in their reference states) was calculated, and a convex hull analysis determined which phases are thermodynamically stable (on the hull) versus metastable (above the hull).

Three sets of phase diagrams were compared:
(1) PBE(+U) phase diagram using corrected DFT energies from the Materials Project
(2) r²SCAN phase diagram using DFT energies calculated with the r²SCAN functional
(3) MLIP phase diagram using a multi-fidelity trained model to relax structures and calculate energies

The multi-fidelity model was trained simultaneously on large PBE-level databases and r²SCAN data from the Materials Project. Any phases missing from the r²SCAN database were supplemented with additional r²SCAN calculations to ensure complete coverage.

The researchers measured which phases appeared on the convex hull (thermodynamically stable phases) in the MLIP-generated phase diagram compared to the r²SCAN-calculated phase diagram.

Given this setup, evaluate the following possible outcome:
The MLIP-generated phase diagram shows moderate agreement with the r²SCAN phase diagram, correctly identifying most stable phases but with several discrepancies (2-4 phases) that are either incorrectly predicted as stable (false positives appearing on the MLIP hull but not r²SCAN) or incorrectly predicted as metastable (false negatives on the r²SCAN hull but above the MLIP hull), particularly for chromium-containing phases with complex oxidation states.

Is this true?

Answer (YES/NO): NO